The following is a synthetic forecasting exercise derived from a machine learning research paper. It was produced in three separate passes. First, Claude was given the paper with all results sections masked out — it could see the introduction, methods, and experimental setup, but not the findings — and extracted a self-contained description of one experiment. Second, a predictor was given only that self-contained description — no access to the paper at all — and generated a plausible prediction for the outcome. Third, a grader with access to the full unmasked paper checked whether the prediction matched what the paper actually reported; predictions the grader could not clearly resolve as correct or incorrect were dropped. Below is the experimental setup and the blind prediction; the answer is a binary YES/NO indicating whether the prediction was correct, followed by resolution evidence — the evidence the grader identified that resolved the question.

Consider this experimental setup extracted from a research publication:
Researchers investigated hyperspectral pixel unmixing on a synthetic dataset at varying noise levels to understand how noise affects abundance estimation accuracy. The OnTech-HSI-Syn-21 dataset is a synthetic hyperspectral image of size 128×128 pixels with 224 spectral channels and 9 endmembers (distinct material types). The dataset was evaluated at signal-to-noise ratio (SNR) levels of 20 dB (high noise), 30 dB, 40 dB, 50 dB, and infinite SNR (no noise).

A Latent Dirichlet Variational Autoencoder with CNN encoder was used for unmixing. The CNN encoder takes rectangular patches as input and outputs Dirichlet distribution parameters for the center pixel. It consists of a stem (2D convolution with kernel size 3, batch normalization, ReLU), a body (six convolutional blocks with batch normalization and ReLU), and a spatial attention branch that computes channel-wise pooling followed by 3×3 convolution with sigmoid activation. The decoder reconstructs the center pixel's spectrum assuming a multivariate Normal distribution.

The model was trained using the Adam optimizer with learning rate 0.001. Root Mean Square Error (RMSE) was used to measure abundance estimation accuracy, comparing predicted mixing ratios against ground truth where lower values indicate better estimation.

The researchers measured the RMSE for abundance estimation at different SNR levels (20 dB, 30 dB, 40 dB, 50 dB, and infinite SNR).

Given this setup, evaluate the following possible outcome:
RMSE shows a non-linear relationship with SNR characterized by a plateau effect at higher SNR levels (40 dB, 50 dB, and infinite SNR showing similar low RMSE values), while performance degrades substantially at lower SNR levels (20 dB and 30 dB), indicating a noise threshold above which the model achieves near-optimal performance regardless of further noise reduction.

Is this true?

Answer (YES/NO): NO